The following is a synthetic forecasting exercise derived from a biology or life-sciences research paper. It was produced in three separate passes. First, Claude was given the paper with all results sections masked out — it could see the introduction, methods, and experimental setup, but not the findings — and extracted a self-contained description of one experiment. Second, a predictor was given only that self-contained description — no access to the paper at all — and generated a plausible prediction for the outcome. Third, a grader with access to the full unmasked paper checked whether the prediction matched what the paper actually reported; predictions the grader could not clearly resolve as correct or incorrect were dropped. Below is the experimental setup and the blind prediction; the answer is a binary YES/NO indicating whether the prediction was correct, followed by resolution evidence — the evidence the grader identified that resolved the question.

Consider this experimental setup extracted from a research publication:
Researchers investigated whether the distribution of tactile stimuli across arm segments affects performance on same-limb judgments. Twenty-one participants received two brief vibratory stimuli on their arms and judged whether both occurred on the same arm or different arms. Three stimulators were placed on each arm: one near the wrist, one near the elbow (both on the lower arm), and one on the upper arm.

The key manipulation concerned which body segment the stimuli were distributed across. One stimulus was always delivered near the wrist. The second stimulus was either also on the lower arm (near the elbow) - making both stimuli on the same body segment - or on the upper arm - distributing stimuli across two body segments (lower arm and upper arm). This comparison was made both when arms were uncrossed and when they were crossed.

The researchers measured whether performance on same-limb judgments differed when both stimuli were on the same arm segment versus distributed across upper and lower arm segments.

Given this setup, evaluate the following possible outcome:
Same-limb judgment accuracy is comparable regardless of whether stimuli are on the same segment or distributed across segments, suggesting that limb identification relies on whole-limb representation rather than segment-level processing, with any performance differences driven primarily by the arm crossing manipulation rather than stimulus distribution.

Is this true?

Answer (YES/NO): YES